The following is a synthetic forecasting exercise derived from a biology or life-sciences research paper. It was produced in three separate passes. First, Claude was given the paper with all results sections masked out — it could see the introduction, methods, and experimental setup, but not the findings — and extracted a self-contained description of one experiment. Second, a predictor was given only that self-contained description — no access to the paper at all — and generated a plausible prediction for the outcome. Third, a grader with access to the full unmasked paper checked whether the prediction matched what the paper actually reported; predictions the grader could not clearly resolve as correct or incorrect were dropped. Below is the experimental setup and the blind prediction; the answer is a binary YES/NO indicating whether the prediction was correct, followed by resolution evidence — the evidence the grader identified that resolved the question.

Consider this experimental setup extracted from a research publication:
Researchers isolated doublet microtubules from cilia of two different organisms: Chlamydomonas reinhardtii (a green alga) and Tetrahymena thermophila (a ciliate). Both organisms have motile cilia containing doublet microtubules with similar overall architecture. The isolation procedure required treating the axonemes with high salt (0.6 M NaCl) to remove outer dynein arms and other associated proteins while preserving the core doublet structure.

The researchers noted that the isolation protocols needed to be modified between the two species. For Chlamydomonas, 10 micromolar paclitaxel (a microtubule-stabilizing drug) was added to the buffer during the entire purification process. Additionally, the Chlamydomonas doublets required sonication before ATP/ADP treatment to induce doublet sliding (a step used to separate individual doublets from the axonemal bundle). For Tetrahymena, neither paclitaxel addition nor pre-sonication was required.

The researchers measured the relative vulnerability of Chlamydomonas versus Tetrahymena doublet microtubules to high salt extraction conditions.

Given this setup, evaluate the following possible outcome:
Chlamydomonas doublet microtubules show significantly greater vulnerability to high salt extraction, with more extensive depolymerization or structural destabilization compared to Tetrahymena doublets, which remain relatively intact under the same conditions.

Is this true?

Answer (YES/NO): YES